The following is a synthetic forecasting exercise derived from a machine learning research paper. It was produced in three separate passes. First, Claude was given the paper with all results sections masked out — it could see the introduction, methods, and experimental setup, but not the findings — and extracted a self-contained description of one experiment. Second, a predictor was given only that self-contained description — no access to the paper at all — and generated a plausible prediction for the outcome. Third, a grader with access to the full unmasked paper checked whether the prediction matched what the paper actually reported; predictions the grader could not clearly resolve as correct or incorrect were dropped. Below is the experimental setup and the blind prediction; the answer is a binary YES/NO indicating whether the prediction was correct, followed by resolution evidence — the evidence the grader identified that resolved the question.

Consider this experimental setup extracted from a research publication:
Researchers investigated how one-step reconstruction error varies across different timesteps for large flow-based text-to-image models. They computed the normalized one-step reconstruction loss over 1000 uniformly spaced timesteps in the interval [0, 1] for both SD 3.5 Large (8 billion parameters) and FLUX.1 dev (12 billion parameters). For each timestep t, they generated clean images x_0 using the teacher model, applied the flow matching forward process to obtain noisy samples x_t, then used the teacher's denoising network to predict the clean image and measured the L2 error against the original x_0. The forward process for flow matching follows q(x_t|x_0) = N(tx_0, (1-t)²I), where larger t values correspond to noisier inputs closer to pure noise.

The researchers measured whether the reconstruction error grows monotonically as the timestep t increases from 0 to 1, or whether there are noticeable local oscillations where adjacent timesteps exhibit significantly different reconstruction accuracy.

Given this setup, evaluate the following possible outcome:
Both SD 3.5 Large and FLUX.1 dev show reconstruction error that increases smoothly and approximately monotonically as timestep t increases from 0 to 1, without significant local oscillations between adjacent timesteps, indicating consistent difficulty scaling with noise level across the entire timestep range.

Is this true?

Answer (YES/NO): NO